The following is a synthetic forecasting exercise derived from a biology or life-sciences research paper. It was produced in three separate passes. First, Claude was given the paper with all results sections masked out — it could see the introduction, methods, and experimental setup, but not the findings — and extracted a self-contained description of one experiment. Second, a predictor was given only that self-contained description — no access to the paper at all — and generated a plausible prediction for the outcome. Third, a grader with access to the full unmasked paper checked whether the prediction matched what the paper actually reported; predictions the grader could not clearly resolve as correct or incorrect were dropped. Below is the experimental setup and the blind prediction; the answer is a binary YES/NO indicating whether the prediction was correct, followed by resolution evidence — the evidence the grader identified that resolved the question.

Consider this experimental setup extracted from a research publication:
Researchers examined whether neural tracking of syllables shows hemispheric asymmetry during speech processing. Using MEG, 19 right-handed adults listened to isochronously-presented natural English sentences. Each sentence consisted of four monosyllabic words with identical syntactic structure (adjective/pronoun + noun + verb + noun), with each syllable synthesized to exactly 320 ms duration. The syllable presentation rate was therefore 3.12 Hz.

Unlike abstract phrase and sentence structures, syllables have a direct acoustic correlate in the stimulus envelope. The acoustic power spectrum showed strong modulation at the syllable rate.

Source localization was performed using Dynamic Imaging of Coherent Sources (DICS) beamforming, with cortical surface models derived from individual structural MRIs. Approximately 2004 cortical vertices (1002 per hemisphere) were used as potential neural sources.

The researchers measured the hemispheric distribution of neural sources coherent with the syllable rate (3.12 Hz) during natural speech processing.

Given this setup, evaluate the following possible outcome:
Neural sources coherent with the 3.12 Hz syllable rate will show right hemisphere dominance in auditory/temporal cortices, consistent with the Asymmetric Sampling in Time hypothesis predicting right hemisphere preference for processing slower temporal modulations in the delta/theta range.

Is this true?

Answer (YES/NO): NO